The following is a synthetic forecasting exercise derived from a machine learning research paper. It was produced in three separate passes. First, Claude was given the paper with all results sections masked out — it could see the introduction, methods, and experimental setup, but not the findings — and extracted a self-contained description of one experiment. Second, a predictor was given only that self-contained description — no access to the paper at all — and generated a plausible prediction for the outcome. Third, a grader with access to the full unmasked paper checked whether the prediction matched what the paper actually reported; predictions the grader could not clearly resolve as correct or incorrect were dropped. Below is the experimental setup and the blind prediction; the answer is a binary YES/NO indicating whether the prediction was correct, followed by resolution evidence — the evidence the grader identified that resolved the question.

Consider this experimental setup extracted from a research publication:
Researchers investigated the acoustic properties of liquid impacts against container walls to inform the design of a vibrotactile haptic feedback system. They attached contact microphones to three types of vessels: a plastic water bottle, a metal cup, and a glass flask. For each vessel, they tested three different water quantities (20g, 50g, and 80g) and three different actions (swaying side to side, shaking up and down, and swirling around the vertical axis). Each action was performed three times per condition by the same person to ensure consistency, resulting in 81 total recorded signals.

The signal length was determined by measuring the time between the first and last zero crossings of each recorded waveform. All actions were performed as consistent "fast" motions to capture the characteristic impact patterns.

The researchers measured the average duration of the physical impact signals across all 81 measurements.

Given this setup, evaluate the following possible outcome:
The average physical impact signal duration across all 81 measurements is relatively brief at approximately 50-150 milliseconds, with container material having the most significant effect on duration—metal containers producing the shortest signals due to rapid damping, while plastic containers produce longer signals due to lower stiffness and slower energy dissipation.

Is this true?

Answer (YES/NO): NO